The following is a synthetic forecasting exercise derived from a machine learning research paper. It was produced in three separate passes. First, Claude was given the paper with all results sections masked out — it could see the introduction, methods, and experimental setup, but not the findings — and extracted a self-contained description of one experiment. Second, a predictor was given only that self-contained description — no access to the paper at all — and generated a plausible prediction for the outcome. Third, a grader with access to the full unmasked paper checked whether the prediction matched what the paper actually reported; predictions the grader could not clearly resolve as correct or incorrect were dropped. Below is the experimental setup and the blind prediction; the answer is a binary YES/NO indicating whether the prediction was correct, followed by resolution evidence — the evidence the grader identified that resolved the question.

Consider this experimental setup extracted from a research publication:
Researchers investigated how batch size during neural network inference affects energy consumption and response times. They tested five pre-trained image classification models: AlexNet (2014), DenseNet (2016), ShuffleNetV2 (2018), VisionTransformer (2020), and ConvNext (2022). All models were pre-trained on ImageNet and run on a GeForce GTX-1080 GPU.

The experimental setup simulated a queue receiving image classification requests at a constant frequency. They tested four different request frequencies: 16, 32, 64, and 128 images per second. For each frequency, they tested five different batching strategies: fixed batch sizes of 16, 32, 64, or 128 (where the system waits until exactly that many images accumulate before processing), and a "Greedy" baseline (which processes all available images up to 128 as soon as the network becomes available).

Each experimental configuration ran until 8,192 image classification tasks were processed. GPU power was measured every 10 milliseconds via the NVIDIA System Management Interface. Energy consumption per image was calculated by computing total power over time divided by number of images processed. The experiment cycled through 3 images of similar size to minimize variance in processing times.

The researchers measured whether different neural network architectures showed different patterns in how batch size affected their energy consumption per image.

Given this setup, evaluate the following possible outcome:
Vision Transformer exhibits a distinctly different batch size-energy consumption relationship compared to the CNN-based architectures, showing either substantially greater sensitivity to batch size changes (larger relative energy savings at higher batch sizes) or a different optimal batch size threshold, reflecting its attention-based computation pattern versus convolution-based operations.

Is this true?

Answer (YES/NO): NO